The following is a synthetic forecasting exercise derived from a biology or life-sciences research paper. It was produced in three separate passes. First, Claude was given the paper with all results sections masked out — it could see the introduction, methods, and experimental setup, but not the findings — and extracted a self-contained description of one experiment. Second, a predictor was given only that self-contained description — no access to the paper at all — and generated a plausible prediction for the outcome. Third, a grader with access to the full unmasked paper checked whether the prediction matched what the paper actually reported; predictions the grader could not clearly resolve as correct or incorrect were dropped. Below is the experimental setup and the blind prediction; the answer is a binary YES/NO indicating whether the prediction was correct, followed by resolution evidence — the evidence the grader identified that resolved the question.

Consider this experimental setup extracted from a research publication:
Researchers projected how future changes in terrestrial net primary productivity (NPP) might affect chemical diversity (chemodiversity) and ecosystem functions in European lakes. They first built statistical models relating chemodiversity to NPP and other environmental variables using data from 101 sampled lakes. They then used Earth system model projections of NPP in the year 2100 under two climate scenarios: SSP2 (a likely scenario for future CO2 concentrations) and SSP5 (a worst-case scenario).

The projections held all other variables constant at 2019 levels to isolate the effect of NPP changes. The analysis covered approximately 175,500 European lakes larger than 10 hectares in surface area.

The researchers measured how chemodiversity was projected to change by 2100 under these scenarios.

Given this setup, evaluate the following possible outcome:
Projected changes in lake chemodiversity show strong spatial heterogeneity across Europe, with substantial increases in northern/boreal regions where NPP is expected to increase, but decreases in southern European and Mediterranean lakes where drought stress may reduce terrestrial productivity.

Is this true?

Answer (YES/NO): NO